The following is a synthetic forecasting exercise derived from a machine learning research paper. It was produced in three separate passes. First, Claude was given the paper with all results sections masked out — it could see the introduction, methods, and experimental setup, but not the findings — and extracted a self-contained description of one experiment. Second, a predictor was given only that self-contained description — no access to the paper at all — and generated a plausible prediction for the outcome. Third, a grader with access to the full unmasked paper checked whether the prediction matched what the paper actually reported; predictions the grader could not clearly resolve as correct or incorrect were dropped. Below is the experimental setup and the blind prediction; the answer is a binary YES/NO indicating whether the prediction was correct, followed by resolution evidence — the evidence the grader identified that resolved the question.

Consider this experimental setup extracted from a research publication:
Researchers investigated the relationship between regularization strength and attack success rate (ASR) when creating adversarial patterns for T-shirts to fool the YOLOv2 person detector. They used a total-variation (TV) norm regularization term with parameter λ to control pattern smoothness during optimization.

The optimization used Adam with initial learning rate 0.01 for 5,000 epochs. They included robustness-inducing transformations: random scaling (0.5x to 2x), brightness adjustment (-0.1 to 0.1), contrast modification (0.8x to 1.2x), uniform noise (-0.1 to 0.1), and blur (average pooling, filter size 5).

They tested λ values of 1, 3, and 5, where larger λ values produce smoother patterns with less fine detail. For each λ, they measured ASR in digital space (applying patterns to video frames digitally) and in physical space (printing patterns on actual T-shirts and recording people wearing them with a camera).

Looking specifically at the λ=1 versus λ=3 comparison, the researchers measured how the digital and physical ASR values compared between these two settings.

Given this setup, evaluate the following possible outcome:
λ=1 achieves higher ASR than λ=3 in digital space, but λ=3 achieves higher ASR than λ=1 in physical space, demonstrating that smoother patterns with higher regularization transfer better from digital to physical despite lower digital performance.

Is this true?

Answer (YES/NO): YES